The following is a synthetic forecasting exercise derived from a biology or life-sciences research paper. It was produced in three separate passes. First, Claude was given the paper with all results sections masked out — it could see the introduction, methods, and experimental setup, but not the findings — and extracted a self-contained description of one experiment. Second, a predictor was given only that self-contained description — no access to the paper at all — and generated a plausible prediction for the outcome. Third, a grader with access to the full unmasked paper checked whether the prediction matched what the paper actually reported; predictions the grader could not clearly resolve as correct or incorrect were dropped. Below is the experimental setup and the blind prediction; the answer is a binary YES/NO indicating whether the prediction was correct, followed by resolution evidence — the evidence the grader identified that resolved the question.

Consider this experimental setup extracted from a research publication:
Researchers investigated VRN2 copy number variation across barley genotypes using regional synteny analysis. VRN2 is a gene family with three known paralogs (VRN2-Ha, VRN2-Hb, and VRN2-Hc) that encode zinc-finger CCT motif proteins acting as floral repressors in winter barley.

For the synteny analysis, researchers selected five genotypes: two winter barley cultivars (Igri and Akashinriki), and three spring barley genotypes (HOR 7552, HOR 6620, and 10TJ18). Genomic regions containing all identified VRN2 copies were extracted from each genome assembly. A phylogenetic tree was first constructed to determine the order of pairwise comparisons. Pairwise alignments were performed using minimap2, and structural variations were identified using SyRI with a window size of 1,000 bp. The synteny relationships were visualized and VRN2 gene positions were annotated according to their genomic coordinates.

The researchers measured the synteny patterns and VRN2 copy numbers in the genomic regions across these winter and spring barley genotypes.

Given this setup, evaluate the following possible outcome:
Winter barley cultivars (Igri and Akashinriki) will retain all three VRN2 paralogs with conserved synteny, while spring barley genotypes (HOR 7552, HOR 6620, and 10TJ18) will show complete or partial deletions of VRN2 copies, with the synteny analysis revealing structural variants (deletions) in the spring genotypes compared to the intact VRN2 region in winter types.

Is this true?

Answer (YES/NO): NO